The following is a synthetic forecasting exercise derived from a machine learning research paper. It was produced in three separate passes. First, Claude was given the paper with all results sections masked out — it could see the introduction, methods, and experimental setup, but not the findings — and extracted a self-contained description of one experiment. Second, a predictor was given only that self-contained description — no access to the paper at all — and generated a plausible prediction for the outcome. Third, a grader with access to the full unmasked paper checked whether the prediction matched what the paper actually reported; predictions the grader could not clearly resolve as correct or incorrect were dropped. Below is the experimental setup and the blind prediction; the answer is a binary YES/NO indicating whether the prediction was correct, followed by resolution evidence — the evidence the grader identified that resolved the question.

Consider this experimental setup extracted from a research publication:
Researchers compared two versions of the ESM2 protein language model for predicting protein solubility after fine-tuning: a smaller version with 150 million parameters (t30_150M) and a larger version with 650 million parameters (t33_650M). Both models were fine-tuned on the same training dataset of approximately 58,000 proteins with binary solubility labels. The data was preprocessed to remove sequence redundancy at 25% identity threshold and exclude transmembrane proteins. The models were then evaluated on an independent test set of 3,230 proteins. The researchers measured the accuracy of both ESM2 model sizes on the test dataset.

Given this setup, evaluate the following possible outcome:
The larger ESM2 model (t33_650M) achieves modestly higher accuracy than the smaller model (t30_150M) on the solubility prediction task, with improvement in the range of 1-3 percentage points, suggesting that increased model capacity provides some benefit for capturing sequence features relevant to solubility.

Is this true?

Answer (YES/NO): NO